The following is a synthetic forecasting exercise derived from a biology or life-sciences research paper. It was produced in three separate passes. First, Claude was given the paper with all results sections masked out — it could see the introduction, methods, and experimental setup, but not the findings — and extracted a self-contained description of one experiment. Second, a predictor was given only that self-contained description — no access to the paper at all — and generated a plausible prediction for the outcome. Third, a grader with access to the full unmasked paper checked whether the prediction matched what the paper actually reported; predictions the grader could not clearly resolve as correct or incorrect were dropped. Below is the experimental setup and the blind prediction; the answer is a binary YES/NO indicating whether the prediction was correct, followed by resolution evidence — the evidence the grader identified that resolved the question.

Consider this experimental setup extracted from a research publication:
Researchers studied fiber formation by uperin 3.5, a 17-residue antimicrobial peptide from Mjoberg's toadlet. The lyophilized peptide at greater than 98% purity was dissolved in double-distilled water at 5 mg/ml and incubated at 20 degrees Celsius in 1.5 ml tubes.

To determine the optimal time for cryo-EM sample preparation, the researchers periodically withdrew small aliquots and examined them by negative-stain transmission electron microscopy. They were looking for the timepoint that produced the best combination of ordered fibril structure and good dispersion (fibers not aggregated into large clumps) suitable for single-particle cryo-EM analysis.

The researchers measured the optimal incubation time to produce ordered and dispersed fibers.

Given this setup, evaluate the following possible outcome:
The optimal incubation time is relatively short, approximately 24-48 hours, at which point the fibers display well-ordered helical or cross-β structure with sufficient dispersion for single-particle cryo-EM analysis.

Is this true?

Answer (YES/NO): NO